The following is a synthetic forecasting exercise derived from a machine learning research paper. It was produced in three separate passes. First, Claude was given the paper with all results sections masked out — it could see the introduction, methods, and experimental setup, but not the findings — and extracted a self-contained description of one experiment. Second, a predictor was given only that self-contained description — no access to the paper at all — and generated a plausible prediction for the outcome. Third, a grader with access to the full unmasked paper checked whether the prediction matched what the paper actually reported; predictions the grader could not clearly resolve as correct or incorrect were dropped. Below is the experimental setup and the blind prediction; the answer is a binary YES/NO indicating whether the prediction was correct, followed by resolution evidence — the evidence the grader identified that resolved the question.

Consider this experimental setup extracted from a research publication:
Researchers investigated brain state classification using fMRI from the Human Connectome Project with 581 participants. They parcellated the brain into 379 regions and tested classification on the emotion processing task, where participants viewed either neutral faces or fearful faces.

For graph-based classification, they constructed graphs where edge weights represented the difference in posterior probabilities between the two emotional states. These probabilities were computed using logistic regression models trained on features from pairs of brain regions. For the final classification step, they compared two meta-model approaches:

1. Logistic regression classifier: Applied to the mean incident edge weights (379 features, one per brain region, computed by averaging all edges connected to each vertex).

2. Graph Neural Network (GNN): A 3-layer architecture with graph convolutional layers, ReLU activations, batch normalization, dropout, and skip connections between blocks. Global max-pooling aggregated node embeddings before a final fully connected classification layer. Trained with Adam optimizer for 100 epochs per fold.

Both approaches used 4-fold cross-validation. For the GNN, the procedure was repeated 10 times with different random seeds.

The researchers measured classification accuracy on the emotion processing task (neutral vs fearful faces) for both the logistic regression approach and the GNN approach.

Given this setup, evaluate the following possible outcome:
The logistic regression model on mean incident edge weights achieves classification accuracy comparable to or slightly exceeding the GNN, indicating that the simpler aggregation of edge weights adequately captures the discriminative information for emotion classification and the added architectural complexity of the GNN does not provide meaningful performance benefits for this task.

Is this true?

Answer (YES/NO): NO